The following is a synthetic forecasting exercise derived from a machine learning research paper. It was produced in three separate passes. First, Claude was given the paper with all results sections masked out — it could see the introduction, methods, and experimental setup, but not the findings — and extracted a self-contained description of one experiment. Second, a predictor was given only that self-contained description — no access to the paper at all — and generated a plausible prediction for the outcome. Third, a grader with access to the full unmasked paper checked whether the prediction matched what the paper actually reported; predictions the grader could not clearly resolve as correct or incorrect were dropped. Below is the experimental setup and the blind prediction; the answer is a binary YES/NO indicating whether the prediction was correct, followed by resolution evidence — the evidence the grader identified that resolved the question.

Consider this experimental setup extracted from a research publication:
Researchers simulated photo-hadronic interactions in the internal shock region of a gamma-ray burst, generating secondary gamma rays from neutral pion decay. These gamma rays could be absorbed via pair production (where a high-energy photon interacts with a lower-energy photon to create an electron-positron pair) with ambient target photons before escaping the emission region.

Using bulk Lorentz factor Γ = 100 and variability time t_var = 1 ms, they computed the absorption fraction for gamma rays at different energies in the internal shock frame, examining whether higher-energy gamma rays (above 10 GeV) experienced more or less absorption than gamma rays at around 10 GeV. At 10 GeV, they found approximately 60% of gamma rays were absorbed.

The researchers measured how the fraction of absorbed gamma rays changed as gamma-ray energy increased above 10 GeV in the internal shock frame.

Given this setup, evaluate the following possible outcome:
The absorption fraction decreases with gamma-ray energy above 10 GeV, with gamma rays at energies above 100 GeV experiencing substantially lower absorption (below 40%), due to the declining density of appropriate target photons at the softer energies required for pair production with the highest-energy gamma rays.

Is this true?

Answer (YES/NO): NO